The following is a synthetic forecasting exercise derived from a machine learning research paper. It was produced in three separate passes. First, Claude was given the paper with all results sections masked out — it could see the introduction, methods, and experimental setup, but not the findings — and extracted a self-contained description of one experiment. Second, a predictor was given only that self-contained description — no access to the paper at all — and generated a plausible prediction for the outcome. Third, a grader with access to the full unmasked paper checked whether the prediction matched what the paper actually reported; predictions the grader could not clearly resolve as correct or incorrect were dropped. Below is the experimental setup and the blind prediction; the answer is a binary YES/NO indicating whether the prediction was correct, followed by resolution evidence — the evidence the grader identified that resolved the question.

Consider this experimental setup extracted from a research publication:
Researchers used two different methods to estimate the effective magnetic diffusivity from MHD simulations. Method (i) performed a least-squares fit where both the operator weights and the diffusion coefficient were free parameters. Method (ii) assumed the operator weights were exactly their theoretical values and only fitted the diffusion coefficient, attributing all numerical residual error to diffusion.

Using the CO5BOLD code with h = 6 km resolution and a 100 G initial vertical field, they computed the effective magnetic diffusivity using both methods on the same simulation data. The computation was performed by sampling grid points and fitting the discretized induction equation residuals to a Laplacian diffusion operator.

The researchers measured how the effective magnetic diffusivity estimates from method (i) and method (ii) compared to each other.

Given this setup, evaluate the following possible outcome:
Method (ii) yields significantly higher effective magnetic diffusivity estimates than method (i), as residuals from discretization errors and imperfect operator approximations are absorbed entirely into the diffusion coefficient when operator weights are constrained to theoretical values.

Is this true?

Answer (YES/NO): NO